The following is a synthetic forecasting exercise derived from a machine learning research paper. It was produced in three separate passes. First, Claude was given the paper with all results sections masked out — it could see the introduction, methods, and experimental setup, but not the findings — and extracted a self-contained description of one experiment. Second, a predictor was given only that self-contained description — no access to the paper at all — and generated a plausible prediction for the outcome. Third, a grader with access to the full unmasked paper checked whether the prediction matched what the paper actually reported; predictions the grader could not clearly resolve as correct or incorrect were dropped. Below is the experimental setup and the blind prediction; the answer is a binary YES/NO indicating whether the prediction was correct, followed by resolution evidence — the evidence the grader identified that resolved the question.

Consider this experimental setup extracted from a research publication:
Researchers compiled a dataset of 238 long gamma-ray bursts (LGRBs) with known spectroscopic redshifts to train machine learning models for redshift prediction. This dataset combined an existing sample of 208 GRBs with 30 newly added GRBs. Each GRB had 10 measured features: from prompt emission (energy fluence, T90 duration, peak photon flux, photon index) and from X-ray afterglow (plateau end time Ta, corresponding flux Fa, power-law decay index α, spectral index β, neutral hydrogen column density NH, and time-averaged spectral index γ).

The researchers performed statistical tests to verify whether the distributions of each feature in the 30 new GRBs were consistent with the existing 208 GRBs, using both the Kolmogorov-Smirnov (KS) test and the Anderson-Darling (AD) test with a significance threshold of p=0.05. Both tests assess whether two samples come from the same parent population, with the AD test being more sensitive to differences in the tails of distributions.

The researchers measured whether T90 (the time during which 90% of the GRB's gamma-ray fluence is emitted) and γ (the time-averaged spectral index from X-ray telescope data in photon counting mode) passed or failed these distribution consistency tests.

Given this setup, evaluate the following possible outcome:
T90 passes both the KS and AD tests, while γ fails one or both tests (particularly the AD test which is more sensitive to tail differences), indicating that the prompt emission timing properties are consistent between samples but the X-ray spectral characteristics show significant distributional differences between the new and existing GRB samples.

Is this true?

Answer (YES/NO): NO